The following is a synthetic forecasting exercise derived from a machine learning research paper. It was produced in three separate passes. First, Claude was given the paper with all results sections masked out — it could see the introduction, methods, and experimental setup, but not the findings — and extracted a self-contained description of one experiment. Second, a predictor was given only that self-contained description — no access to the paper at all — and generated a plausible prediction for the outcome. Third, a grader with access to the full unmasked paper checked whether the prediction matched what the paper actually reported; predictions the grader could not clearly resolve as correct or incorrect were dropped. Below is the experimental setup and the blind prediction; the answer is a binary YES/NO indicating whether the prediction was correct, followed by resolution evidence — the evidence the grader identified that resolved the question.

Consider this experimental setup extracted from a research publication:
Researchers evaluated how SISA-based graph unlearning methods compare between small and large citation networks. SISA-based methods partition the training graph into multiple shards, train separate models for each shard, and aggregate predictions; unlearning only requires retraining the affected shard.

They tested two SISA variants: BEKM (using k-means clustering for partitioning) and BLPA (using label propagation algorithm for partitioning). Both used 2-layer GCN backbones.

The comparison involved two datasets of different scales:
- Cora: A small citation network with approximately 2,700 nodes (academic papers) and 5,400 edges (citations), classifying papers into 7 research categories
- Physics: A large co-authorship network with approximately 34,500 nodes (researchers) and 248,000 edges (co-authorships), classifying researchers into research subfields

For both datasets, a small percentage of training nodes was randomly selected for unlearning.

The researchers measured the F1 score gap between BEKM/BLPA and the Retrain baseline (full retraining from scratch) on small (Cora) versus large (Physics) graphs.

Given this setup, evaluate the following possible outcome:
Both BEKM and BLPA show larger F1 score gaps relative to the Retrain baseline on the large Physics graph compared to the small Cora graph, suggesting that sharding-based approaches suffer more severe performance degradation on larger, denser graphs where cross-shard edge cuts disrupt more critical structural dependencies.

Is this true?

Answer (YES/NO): NO